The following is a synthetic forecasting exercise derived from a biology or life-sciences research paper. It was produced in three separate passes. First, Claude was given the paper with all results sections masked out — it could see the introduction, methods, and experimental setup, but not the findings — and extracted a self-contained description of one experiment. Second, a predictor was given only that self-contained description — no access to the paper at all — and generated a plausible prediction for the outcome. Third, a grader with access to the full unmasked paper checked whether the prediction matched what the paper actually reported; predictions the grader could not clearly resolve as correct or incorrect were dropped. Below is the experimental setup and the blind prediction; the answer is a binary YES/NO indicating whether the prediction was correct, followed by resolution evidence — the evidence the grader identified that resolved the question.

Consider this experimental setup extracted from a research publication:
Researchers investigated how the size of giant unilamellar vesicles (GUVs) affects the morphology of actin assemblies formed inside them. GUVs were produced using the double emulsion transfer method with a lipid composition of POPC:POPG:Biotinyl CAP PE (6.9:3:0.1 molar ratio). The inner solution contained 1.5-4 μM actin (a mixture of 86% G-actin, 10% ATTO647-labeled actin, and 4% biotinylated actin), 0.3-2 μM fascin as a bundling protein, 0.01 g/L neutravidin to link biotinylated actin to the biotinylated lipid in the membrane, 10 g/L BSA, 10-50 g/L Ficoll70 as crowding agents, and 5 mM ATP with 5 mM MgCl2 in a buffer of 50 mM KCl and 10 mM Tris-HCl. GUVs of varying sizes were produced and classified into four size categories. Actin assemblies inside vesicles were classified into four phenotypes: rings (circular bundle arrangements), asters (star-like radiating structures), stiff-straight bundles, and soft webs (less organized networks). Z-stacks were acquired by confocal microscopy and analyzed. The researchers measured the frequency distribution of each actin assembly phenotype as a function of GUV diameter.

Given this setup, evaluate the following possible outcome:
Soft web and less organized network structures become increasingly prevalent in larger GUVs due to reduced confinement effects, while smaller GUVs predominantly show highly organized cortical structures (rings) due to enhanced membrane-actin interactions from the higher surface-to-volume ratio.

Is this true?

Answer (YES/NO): NO